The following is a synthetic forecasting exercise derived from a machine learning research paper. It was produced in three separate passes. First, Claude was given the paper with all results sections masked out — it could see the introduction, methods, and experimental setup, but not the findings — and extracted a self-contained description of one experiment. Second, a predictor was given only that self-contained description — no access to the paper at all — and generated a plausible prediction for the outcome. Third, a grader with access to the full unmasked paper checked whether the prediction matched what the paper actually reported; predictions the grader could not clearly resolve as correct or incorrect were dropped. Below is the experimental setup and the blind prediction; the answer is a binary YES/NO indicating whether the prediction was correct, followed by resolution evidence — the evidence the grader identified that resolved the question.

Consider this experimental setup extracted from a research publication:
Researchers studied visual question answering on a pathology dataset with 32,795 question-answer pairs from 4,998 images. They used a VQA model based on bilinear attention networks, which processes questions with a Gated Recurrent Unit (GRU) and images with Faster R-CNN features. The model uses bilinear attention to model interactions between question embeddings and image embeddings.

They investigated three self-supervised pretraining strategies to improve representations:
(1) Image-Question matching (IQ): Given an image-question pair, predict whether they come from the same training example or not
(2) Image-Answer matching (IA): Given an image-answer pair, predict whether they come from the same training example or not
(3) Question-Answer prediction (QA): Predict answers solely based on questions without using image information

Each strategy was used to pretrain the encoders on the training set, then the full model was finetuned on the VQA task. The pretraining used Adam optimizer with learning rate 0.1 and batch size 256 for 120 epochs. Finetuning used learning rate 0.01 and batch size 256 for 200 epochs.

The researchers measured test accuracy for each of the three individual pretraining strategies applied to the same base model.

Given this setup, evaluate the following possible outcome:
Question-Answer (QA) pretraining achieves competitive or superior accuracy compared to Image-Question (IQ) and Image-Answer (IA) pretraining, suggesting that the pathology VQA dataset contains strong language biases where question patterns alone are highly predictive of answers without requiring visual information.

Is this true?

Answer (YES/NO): YES